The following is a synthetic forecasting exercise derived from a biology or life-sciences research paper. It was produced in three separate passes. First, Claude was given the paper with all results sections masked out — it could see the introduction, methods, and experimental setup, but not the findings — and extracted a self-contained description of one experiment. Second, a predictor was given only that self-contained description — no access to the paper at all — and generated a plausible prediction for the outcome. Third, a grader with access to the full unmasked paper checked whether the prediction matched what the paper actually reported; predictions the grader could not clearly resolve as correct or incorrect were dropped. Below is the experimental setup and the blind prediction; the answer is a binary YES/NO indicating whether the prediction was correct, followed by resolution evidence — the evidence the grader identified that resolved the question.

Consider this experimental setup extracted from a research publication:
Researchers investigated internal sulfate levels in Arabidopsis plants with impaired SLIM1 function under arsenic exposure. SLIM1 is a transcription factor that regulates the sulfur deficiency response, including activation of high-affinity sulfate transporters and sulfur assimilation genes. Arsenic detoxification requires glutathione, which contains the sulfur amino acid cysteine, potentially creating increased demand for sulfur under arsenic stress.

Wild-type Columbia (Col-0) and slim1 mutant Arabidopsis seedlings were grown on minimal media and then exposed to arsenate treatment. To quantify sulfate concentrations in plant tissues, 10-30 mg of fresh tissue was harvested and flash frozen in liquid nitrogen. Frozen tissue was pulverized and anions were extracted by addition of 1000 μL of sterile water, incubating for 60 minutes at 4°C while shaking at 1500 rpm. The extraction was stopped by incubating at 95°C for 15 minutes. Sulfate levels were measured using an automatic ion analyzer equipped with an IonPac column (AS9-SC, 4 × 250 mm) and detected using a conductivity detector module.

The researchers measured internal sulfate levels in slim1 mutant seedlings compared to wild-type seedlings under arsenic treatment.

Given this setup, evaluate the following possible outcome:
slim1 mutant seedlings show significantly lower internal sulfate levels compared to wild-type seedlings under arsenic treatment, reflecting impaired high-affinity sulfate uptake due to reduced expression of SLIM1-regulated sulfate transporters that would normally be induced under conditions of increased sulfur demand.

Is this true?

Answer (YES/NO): NO